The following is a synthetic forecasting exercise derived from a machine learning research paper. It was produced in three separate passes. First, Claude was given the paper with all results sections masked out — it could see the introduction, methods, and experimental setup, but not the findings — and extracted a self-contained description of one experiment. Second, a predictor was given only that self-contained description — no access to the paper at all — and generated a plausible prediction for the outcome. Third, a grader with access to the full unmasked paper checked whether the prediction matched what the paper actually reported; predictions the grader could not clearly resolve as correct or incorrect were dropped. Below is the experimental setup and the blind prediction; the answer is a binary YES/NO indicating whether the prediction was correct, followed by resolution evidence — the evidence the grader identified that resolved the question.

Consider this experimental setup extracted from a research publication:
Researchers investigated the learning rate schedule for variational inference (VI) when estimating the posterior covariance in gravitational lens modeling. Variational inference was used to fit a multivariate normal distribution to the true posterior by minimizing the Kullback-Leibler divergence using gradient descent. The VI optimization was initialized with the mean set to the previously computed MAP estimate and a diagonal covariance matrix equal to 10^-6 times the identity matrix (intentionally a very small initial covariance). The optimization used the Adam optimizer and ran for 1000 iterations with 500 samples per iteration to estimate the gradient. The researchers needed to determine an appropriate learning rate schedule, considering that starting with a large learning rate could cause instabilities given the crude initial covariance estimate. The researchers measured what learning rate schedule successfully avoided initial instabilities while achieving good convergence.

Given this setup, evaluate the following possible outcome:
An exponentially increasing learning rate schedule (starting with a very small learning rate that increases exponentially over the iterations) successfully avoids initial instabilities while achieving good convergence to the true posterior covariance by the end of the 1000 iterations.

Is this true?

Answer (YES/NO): NO